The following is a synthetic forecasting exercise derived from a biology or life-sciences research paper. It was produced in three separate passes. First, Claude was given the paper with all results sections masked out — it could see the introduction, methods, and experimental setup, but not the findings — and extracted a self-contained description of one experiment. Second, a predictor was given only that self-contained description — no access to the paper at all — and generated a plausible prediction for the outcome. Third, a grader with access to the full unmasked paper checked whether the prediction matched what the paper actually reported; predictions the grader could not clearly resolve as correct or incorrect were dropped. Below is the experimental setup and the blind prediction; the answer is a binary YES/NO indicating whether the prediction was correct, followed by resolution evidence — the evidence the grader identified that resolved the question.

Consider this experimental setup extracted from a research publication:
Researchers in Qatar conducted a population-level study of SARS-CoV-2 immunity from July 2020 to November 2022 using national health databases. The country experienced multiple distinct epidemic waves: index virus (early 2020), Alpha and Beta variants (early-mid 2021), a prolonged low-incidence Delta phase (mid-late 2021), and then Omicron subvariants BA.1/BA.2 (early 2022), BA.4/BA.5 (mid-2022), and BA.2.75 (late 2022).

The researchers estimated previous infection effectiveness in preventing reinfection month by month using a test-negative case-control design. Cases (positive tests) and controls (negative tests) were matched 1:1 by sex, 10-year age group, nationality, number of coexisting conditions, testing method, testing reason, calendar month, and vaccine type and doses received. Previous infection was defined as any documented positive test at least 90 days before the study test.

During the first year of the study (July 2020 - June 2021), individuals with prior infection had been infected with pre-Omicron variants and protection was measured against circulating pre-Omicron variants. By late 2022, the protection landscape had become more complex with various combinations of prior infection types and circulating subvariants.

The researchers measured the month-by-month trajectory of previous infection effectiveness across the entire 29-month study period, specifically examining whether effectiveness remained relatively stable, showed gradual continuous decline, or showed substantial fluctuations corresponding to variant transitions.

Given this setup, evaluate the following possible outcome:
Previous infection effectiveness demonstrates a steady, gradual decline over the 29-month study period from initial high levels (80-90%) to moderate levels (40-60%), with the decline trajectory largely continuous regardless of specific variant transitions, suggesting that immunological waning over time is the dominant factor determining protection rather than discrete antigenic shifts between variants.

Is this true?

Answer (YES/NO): NO